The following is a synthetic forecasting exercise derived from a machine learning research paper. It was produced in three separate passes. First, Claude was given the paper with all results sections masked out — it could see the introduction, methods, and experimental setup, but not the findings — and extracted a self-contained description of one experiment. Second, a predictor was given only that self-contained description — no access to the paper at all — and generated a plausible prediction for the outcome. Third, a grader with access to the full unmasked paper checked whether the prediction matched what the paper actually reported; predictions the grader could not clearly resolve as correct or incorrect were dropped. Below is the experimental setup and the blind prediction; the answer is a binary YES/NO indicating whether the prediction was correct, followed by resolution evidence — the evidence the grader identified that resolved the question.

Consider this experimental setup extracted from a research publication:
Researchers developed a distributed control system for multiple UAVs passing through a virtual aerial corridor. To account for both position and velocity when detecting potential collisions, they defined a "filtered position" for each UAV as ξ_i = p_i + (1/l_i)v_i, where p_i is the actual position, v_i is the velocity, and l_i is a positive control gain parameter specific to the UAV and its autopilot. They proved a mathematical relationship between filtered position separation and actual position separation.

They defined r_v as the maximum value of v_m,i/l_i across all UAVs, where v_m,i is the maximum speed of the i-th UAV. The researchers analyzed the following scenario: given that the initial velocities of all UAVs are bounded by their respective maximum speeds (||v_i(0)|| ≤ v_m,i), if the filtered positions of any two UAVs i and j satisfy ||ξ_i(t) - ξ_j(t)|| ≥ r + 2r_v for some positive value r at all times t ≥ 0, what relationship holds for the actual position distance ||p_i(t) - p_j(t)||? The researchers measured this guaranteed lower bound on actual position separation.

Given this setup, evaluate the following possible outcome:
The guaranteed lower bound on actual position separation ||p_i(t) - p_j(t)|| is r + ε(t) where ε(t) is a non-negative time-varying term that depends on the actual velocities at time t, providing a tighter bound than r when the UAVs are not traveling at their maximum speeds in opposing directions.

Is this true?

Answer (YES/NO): NO